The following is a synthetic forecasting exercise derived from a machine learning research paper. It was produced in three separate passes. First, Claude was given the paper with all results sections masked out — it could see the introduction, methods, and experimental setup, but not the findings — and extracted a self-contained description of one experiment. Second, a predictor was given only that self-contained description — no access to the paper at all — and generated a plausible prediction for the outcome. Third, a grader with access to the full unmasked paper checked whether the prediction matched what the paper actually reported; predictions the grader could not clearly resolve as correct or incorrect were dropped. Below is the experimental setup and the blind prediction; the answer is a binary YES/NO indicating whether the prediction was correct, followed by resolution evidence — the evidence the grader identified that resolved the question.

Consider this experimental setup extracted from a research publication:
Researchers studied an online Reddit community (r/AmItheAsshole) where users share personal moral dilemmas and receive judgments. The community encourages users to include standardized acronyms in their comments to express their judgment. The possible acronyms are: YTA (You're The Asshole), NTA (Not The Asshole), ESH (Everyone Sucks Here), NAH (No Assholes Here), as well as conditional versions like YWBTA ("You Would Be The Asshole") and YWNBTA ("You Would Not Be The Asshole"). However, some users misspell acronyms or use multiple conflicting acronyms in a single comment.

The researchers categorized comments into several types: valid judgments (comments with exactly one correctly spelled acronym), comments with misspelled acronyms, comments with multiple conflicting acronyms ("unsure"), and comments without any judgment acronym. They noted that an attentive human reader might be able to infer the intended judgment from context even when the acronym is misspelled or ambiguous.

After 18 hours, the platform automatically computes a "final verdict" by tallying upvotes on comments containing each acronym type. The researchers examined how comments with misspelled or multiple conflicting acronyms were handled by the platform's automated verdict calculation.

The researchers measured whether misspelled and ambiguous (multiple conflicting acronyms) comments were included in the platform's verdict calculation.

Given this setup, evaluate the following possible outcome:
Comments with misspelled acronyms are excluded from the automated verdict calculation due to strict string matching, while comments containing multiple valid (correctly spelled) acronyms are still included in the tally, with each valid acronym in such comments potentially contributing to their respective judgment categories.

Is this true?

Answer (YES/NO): NO